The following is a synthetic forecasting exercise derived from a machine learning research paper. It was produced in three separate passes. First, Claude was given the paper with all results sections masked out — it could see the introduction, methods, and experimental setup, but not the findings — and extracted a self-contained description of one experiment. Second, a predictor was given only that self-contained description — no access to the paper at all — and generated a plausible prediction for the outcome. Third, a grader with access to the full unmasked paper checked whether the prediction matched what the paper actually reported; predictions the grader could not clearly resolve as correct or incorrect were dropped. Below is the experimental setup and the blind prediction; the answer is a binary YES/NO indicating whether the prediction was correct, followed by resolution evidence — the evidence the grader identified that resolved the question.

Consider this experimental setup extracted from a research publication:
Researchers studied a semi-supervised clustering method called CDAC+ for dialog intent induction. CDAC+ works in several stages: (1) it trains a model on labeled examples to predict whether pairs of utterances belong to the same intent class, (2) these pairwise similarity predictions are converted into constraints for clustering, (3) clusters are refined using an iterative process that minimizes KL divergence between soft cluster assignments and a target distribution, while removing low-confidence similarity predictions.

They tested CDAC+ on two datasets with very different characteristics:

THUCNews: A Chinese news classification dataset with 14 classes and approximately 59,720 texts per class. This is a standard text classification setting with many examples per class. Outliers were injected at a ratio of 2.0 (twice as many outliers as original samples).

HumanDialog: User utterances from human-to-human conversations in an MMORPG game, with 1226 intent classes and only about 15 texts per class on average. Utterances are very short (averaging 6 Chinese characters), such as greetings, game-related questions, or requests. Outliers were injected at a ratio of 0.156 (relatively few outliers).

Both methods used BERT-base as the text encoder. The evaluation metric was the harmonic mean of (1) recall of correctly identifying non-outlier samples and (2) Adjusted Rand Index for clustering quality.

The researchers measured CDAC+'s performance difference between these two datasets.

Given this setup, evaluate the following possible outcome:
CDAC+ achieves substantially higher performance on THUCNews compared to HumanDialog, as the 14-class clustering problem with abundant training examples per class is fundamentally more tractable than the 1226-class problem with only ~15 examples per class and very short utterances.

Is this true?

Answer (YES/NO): NO